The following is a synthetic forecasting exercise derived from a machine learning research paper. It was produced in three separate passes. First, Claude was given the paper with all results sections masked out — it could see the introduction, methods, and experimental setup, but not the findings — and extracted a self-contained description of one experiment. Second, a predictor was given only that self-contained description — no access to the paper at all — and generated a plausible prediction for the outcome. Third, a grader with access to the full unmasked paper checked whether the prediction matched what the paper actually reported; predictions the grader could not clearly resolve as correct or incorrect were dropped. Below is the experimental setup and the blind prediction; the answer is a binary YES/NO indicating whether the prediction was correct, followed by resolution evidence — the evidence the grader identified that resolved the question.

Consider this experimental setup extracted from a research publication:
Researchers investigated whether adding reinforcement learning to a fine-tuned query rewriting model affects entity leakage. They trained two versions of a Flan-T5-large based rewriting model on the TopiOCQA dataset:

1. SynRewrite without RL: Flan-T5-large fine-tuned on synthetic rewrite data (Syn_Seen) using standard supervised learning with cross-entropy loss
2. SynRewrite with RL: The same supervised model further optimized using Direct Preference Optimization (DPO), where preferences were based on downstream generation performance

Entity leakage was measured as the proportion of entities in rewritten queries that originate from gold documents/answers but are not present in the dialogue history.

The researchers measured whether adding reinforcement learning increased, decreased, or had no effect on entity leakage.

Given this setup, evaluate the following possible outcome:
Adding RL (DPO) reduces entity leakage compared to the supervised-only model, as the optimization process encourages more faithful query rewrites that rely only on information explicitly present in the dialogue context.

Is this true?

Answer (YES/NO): NO